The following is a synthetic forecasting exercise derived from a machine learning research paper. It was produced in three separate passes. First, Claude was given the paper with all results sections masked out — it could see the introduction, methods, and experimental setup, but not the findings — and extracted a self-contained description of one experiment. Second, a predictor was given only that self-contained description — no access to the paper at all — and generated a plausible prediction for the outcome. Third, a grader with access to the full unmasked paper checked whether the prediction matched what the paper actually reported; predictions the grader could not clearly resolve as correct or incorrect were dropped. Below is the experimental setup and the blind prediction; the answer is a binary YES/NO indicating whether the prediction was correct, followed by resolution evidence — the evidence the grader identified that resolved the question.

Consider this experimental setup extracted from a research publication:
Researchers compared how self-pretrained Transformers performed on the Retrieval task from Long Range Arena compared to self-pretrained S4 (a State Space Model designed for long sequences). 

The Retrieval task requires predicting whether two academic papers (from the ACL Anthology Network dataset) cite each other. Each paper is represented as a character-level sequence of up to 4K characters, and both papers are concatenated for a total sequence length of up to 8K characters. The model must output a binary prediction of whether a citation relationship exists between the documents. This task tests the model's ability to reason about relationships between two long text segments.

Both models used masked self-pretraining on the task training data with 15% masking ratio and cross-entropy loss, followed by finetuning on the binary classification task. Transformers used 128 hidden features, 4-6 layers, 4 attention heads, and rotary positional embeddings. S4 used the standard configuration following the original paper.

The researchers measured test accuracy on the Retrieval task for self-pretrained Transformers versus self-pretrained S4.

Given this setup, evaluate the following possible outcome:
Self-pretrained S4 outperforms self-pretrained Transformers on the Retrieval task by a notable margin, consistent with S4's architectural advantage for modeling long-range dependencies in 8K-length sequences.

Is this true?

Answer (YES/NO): NO